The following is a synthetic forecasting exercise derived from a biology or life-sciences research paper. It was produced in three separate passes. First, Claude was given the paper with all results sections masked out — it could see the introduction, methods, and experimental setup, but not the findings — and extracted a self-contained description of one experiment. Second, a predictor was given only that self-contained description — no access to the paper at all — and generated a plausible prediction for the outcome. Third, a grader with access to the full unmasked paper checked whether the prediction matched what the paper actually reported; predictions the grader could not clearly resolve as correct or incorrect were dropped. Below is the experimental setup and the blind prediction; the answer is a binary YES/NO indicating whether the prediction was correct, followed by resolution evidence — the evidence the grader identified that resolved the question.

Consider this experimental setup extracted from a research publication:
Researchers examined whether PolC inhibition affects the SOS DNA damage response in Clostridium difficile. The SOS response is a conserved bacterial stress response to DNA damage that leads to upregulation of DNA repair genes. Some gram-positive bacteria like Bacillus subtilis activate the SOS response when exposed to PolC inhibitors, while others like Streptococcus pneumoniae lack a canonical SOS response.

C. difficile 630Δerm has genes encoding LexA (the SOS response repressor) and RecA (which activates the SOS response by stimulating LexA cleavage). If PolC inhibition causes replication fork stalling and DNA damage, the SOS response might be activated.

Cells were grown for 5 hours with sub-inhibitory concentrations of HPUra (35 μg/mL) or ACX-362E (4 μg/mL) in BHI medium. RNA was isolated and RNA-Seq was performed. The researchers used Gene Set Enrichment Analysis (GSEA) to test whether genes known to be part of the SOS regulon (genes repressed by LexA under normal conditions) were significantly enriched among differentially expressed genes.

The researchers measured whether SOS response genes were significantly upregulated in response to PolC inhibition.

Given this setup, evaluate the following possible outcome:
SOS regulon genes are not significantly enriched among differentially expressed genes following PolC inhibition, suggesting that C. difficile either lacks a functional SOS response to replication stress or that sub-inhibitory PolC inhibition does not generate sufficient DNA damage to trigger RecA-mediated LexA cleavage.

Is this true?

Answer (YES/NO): YES